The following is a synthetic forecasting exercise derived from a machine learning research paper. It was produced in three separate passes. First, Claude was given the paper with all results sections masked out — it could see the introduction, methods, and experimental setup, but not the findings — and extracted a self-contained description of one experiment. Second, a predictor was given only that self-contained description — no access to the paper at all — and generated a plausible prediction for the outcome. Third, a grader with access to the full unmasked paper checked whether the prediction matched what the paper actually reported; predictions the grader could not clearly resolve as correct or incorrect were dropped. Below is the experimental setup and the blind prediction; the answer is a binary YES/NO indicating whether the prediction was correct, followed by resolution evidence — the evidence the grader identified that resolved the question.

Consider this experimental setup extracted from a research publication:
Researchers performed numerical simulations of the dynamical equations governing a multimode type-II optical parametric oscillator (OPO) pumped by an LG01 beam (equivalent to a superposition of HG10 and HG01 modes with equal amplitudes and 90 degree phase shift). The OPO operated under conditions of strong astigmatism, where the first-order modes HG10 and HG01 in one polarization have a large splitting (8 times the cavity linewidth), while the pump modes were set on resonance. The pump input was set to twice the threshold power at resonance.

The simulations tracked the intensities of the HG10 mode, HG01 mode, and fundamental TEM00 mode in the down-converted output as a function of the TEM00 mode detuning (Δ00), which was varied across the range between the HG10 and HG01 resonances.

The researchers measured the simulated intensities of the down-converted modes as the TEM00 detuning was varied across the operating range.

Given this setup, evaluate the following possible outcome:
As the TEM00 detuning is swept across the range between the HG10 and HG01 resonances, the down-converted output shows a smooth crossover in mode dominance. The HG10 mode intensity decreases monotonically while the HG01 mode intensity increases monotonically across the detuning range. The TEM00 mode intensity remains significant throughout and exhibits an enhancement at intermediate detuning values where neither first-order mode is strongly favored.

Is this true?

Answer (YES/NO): NO